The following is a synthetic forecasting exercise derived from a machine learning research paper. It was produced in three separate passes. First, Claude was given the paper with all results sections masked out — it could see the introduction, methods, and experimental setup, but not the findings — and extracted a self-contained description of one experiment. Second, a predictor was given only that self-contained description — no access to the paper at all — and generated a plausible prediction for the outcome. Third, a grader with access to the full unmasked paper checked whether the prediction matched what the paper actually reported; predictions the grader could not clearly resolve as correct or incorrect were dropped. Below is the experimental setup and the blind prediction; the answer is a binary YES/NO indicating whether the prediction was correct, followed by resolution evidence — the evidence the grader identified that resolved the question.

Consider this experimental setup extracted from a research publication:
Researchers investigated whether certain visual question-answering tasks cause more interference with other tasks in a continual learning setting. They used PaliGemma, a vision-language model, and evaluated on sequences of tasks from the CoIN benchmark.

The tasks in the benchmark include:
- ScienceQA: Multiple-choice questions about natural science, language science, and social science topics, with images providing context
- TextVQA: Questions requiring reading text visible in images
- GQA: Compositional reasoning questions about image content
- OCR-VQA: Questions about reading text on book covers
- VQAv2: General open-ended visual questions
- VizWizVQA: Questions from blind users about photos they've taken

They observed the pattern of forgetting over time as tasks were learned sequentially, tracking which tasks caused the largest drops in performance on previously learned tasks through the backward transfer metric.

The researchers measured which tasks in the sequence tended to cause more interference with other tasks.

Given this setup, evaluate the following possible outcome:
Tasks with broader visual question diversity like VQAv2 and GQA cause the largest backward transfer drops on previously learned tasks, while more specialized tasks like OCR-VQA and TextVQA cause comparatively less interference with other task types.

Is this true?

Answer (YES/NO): NO